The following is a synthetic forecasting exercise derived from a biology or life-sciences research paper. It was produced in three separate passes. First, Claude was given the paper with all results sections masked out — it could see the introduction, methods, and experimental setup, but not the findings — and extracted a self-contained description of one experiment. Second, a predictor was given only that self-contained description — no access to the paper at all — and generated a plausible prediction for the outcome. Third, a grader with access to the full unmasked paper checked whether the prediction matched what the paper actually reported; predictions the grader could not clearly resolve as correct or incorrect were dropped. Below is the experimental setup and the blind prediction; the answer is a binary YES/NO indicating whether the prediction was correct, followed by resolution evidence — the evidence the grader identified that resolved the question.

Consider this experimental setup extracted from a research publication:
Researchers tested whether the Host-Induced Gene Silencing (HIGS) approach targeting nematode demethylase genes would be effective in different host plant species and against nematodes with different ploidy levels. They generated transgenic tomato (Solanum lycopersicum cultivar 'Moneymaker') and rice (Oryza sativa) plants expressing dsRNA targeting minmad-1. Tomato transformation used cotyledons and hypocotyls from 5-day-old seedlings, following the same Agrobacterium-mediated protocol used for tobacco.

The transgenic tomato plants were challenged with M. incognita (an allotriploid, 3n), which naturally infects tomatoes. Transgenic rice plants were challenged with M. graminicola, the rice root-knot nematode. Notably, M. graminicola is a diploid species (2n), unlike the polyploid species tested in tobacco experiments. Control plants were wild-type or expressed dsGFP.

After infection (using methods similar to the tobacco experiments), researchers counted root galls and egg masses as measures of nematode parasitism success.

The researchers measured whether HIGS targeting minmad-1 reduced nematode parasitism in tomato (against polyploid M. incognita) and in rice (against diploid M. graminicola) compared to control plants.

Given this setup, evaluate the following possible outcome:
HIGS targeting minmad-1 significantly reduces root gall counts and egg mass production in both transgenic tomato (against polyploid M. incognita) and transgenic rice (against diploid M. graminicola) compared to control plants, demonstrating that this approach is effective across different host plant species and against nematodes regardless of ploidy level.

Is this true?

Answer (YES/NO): NO